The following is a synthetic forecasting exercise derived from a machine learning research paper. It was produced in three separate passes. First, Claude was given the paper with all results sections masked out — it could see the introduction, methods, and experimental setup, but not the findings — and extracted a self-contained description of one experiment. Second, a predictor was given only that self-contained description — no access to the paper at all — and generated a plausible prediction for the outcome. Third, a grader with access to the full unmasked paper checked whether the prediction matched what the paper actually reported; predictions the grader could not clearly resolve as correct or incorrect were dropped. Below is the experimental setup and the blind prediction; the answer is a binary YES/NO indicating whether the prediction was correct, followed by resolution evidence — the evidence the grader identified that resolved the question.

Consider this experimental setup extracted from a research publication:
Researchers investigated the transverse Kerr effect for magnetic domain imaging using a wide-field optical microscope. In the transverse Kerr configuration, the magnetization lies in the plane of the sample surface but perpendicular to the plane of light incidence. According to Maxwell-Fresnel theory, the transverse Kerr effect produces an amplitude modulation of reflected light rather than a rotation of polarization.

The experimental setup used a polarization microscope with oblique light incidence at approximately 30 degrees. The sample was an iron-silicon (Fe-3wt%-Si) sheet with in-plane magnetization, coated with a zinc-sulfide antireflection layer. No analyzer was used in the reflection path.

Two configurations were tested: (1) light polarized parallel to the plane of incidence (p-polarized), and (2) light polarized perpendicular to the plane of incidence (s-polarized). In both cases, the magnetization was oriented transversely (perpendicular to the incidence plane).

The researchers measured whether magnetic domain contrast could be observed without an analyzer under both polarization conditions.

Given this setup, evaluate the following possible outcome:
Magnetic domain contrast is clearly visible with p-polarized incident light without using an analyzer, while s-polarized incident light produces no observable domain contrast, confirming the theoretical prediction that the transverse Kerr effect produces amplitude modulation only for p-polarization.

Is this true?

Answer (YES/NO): NO